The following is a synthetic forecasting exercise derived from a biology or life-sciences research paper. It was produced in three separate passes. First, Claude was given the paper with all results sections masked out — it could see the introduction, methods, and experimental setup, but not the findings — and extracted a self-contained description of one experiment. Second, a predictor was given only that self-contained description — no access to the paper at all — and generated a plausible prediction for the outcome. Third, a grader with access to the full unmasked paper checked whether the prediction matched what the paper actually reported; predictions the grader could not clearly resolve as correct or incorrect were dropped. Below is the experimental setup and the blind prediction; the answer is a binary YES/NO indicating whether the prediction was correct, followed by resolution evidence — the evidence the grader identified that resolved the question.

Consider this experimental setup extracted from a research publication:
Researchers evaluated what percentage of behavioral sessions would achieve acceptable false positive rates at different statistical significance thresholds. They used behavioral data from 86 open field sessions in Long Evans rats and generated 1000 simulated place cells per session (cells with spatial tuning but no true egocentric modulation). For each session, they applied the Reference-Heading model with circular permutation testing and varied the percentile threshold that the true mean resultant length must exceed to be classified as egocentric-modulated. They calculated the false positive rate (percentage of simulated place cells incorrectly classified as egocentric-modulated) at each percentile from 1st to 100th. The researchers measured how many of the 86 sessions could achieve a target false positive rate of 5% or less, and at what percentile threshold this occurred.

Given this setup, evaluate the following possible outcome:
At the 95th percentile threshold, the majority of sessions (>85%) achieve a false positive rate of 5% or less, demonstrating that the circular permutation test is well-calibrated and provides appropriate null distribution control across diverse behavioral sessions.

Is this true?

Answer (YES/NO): NO